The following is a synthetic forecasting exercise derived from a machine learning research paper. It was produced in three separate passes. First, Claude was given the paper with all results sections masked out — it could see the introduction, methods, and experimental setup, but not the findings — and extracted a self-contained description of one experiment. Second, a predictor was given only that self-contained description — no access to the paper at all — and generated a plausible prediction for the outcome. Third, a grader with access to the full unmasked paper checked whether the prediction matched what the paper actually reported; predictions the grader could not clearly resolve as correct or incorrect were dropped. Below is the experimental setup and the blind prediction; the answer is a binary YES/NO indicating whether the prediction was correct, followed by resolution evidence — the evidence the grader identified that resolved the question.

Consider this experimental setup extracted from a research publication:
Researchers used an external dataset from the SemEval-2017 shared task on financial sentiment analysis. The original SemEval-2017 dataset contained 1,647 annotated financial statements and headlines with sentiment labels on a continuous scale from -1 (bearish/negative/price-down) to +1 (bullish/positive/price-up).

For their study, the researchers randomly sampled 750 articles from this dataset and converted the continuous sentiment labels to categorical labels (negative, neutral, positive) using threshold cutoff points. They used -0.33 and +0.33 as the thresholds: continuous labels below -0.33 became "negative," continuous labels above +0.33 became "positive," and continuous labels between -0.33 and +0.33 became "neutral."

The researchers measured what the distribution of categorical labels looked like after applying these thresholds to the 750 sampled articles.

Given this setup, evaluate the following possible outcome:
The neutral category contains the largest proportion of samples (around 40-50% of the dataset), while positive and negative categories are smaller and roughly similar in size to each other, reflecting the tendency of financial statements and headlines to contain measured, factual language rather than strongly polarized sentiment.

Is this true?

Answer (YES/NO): NO